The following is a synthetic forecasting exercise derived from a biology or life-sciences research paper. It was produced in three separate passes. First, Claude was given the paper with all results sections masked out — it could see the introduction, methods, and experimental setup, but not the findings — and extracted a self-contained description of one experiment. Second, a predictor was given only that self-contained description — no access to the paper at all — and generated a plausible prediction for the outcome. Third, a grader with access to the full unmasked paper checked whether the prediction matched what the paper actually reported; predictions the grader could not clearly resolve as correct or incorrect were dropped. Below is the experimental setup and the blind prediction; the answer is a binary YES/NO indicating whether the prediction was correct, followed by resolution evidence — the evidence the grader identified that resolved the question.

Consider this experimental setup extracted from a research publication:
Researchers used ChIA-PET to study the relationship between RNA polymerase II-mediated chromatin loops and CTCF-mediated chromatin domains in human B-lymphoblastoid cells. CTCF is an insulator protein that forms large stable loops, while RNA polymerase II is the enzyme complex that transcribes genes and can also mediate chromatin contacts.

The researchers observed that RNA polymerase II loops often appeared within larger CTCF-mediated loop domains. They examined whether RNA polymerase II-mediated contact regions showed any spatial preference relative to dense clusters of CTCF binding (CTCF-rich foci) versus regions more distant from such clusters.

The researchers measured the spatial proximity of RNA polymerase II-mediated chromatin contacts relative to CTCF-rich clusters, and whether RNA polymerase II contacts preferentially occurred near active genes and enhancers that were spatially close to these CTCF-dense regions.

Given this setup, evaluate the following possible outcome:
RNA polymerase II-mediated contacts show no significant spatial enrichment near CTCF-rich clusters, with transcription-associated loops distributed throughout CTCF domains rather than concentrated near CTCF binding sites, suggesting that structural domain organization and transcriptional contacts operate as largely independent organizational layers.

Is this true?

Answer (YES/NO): NO